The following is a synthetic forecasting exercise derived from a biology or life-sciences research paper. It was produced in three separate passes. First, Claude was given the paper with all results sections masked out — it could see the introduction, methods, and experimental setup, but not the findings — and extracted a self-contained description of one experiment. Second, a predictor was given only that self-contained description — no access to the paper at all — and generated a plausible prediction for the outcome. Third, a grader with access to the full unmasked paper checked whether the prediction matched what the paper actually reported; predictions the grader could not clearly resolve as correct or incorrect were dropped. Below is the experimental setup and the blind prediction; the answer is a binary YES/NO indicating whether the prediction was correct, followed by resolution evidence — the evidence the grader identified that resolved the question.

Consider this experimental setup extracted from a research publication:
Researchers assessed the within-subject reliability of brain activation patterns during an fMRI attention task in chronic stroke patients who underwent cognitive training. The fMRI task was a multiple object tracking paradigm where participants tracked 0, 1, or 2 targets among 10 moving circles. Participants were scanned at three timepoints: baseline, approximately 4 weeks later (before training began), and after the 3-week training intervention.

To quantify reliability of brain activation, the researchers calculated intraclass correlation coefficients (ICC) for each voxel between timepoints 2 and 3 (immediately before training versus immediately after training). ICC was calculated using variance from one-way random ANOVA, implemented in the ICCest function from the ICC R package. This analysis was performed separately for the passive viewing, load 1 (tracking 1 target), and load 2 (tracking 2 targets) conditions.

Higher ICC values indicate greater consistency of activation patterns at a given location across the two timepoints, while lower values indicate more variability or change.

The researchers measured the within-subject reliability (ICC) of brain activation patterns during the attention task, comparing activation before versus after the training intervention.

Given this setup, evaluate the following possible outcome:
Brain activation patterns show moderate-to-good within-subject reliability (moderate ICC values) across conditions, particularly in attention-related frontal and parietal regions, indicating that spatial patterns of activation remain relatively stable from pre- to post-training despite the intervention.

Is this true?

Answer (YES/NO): YES